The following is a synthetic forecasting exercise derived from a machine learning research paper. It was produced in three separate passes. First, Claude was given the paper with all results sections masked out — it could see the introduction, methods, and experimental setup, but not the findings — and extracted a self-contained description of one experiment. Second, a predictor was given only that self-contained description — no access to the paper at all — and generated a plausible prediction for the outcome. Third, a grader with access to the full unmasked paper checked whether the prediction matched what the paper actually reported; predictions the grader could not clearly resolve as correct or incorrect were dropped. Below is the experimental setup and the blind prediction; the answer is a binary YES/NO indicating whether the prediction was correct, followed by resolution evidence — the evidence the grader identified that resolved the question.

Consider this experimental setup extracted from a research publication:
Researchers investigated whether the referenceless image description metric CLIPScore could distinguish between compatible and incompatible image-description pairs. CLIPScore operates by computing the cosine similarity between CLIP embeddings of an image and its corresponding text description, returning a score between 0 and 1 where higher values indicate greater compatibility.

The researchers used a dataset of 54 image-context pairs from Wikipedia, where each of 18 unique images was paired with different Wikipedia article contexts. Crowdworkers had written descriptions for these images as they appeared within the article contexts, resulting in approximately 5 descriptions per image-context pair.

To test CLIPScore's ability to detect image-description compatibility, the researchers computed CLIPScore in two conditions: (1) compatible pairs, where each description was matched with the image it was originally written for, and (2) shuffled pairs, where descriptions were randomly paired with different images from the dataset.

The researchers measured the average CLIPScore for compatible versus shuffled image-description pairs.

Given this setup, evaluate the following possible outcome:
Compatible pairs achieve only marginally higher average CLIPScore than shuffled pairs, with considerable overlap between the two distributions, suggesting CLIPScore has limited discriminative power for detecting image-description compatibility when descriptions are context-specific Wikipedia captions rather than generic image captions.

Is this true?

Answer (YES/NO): NO